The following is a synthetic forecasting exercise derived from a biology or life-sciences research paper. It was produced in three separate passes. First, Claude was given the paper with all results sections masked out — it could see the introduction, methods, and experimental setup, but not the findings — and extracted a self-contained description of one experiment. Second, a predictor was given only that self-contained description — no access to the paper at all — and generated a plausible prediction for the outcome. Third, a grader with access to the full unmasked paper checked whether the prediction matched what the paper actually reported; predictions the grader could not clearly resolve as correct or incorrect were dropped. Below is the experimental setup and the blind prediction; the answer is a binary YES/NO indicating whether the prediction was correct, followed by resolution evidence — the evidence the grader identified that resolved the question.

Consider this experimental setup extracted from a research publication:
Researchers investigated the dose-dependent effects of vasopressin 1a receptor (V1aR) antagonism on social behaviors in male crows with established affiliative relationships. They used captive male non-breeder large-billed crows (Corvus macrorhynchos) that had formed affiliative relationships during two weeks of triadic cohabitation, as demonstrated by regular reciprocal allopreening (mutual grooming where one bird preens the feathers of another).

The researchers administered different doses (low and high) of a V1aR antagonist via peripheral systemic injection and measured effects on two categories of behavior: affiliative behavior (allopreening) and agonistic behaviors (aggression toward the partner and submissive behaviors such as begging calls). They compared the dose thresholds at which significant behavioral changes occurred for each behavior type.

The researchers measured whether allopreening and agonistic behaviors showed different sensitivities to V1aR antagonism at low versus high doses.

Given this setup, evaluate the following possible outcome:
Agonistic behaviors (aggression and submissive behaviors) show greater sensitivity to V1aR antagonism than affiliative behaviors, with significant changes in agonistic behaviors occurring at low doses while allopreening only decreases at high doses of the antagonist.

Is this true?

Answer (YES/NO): NO